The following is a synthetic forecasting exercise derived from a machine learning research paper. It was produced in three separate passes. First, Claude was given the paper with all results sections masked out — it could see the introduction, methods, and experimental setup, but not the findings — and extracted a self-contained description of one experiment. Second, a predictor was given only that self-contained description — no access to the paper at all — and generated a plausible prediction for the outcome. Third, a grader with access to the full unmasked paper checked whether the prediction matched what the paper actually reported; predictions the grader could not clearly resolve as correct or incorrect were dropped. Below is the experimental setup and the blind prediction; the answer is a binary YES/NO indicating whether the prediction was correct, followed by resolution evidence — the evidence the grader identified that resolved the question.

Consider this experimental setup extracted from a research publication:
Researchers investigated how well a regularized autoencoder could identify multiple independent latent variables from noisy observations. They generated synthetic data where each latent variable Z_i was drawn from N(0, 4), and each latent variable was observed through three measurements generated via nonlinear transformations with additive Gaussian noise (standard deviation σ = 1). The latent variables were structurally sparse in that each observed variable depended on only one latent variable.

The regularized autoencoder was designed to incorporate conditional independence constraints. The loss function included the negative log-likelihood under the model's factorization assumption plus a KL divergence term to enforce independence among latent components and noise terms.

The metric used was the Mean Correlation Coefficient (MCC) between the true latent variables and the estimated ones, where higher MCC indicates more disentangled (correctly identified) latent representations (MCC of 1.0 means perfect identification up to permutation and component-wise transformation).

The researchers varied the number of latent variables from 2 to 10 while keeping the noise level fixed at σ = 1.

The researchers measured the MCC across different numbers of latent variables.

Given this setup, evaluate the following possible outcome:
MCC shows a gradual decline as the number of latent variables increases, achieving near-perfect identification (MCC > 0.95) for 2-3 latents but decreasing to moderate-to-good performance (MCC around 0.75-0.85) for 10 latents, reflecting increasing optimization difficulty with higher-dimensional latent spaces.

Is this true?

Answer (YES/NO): NO